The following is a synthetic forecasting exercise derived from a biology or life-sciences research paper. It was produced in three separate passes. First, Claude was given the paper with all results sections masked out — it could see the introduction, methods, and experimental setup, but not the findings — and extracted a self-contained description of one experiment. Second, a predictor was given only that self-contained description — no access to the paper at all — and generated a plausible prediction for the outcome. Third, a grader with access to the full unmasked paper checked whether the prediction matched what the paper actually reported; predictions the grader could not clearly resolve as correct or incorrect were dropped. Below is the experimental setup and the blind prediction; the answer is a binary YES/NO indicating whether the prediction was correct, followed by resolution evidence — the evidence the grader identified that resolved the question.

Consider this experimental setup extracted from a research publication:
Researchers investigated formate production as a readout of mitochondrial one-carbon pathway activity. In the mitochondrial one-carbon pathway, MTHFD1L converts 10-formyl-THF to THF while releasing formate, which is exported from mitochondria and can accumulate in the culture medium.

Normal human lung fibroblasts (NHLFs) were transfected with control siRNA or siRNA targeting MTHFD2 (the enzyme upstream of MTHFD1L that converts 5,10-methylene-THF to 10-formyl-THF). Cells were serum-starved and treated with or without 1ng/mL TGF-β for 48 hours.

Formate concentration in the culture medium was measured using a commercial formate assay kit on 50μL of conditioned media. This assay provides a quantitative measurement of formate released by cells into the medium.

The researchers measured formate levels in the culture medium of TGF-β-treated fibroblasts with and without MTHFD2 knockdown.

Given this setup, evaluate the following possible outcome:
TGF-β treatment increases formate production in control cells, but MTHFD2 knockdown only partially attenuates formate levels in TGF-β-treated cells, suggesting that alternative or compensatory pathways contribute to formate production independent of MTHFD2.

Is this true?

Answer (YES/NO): NO